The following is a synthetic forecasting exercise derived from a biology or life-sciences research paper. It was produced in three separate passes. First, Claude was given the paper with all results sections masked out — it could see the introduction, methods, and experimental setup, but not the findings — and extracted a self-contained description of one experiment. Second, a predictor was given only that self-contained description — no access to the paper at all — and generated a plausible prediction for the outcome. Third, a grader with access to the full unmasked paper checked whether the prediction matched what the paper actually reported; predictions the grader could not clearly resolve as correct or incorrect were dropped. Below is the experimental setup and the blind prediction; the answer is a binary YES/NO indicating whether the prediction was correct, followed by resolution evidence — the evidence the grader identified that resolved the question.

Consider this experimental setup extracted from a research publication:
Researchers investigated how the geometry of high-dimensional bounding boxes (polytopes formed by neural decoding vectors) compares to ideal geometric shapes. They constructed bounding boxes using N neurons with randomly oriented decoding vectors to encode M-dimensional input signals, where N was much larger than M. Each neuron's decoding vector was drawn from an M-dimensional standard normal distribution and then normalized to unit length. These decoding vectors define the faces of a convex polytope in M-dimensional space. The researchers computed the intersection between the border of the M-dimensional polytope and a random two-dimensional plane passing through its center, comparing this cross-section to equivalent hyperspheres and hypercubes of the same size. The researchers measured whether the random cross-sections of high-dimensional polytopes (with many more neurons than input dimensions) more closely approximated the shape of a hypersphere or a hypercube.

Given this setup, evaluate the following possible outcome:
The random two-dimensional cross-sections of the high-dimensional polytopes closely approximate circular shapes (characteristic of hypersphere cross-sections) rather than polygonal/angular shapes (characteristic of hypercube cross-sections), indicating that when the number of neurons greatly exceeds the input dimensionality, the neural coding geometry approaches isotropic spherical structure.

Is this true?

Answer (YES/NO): NO